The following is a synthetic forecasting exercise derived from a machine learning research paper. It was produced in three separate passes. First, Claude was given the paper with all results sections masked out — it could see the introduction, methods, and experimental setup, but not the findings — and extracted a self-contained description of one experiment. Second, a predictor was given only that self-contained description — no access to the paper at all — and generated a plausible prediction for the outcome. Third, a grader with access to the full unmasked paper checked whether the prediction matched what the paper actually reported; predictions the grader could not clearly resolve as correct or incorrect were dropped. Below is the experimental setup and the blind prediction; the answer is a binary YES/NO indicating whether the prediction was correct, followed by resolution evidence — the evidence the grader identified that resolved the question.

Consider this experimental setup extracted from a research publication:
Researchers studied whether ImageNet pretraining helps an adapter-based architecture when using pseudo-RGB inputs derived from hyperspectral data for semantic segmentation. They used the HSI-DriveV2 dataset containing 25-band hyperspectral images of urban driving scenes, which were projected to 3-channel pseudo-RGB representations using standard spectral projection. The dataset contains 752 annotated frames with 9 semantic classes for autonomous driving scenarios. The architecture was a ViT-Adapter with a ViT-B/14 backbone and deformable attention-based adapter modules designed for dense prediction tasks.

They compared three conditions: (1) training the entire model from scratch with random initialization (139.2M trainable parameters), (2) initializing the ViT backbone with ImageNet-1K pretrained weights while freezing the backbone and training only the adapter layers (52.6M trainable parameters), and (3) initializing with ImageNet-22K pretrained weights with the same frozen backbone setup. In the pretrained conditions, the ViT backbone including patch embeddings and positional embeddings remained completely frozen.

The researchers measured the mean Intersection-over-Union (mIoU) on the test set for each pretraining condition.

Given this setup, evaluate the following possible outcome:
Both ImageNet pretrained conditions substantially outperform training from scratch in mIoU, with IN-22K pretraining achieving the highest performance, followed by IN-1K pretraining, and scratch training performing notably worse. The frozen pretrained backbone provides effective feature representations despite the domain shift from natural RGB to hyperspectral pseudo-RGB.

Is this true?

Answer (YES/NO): NO